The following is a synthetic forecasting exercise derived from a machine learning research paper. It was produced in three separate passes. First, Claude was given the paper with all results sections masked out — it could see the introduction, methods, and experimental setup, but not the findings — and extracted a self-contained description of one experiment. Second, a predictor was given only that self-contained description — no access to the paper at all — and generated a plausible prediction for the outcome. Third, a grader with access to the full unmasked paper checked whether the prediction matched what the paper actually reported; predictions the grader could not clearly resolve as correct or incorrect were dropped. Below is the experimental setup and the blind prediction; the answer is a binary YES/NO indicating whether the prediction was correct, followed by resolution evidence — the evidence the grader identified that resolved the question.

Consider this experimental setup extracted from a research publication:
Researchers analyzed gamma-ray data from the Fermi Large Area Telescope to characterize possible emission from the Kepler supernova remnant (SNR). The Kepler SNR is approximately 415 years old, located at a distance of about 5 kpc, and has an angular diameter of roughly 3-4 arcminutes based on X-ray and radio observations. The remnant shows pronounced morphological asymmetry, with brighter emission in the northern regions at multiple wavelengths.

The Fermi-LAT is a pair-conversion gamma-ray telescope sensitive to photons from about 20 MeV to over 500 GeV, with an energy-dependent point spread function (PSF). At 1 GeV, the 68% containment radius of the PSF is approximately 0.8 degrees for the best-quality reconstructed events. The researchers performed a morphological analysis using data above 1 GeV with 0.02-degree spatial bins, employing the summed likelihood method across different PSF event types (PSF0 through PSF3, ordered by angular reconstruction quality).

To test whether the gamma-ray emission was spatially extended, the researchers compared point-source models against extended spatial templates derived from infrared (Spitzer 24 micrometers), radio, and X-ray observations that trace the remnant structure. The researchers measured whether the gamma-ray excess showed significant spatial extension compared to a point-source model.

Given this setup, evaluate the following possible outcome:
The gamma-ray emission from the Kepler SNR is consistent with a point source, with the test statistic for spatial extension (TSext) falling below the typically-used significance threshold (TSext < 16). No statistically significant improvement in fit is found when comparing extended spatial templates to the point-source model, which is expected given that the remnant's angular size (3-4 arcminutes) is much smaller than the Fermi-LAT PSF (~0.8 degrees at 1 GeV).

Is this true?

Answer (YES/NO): YES